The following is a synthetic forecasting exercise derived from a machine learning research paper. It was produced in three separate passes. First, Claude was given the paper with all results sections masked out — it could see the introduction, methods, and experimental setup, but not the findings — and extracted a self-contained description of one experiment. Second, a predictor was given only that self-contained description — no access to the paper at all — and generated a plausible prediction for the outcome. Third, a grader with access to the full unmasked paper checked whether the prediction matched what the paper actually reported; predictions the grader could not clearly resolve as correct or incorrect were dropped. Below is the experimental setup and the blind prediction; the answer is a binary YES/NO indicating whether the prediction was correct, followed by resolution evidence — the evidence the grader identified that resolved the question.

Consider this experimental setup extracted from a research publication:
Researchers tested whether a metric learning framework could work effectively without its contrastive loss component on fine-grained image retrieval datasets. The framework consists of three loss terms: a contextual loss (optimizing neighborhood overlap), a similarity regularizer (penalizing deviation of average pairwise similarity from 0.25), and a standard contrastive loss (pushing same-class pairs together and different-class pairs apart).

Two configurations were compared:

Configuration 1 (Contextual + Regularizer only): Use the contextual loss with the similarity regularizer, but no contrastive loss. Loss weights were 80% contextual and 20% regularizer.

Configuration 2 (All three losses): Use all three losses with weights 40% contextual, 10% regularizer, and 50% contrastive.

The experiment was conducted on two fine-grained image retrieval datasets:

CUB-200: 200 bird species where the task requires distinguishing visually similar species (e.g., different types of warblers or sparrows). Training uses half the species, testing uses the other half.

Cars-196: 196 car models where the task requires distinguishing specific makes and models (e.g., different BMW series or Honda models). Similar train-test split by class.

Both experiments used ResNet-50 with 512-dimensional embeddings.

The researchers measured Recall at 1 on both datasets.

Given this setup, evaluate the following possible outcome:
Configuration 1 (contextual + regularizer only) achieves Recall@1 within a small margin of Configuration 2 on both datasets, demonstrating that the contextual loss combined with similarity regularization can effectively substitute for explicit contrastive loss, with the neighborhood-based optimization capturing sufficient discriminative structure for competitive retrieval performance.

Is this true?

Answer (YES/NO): NO